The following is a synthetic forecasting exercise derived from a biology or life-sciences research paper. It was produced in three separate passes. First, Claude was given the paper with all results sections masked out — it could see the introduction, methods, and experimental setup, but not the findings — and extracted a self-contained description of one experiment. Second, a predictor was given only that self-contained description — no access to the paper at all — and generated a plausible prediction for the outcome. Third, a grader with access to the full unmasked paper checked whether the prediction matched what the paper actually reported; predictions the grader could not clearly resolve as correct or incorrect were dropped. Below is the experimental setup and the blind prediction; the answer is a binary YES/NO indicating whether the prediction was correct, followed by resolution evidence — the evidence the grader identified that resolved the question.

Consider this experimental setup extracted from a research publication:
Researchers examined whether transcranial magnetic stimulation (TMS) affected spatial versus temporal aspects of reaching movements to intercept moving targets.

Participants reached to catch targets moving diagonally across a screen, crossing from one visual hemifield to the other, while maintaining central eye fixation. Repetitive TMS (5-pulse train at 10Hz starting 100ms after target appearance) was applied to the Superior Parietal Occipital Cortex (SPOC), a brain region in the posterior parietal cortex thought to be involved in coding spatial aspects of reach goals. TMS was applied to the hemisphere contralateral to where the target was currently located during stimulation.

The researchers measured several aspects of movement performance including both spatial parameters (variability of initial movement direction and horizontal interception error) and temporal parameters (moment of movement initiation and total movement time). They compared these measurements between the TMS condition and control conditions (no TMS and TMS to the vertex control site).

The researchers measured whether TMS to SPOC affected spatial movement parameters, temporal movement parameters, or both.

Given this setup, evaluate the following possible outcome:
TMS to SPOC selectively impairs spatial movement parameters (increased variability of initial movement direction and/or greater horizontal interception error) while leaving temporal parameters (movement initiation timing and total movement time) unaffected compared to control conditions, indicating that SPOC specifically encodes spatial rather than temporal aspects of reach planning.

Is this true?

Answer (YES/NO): YES